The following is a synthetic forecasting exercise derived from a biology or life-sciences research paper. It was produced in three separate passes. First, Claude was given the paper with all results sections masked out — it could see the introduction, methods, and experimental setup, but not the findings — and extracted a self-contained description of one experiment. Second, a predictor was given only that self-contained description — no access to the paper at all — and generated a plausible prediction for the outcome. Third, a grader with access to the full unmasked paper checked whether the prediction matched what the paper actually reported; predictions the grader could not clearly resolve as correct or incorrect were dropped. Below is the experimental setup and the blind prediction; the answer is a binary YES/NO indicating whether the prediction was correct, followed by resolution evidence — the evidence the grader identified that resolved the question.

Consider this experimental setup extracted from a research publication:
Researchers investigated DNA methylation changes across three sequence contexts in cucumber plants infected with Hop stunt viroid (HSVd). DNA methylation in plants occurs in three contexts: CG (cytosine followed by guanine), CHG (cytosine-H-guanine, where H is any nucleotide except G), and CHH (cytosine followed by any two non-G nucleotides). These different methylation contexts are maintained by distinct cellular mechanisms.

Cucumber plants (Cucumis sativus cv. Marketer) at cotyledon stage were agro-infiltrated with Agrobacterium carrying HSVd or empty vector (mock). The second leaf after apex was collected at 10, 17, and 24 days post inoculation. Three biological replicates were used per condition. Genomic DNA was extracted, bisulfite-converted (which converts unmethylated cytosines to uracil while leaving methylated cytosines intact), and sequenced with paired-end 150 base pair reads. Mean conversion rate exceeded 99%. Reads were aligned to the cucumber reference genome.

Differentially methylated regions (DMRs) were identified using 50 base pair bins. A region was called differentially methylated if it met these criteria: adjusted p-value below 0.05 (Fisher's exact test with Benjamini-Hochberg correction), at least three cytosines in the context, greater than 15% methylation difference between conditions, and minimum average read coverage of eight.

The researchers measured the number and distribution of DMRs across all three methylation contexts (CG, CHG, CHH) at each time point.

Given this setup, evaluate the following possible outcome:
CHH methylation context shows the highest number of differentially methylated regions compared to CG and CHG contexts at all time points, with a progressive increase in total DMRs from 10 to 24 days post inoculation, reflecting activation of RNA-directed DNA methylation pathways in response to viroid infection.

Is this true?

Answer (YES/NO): NO